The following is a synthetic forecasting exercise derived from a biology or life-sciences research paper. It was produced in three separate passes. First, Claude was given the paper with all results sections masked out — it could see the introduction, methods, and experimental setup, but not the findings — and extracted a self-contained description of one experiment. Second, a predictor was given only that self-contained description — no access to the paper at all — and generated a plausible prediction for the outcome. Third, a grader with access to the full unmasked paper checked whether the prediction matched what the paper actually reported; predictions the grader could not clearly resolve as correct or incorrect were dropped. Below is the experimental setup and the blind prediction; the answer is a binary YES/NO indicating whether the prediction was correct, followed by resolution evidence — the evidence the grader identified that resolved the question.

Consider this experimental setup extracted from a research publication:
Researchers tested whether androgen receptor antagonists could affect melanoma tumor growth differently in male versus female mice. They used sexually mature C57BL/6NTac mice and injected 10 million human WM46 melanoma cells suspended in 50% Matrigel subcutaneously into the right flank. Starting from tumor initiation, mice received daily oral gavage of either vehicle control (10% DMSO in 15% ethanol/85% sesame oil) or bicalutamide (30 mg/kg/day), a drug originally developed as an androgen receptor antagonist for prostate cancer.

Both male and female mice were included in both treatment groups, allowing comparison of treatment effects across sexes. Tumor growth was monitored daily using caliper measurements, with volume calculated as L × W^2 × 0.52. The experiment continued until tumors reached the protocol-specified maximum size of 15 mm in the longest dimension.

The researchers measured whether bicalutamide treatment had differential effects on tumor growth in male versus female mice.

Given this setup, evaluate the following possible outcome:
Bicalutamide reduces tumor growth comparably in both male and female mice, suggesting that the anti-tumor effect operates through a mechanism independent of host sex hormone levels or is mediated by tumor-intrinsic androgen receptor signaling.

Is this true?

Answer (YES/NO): NO